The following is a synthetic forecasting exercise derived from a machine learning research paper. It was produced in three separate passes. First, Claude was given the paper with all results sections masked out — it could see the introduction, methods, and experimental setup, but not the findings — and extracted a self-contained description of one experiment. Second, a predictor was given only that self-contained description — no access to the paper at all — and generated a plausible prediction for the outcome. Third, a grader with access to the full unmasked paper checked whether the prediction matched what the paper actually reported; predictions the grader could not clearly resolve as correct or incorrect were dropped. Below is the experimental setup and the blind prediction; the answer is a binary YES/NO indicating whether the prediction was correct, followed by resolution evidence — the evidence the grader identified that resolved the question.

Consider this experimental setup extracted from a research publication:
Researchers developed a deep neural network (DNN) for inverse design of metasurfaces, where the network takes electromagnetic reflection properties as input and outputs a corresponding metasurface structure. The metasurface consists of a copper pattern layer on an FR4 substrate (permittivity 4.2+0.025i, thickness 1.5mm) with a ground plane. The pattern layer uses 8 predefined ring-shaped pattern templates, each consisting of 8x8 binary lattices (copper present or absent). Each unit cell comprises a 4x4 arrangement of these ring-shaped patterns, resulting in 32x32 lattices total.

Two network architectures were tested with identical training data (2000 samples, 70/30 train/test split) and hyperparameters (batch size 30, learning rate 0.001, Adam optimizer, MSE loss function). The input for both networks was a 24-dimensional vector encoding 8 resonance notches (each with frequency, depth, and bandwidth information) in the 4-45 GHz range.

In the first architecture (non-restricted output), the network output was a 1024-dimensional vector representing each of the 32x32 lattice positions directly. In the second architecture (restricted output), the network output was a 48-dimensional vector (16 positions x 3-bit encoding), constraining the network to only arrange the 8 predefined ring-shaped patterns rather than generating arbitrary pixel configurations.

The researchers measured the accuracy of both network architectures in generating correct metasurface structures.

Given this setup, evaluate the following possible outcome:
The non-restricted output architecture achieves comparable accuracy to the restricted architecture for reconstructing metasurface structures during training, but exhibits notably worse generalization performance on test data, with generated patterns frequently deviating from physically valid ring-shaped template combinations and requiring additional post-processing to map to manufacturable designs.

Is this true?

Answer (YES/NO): NO